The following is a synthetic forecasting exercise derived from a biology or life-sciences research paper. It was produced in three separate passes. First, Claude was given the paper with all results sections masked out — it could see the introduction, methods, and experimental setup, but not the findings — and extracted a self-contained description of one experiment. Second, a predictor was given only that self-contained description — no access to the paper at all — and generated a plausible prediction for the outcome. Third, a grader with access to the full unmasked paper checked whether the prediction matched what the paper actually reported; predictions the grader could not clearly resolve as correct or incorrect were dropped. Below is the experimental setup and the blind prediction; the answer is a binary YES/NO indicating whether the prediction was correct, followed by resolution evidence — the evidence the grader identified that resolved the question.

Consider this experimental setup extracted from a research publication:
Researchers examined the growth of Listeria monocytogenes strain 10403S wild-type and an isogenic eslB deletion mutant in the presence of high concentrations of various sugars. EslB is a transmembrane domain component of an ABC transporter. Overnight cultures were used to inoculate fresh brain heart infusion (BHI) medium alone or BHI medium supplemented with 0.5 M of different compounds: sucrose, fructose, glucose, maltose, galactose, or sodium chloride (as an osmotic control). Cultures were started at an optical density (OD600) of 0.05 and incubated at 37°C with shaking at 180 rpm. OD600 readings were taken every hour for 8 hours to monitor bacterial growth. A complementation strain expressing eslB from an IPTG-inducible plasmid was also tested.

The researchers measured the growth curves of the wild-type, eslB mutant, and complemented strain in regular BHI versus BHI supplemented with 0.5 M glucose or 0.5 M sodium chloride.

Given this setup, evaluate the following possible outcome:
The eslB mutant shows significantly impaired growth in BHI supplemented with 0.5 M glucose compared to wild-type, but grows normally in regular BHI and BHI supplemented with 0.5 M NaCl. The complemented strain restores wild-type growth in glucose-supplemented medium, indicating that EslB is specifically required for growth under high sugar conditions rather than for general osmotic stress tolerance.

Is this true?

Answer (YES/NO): YES